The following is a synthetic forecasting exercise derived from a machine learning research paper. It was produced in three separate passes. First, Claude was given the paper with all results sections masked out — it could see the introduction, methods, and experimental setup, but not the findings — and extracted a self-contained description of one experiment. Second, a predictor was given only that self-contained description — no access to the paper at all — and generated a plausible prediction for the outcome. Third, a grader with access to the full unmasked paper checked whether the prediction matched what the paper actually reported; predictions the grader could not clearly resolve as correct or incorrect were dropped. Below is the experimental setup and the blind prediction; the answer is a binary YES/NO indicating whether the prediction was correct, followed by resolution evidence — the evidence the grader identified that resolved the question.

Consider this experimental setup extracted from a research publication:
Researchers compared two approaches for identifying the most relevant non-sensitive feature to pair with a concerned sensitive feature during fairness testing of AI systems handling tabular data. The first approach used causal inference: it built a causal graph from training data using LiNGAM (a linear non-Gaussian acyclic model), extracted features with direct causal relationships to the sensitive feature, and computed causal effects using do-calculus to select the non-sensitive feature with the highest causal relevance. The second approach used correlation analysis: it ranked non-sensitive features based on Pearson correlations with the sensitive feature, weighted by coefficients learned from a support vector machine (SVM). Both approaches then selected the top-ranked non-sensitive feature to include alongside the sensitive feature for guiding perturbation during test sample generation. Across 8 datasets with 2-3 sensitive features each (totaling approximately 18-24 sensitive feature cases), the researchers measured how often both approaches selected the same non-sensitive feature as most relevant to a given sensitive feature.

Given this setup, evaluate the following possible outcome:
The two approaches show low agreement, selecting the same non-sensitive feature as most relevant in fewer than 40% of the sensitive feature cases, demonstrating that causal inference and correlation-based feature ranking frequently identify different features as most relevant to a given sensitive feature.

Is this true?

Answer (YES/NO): YES